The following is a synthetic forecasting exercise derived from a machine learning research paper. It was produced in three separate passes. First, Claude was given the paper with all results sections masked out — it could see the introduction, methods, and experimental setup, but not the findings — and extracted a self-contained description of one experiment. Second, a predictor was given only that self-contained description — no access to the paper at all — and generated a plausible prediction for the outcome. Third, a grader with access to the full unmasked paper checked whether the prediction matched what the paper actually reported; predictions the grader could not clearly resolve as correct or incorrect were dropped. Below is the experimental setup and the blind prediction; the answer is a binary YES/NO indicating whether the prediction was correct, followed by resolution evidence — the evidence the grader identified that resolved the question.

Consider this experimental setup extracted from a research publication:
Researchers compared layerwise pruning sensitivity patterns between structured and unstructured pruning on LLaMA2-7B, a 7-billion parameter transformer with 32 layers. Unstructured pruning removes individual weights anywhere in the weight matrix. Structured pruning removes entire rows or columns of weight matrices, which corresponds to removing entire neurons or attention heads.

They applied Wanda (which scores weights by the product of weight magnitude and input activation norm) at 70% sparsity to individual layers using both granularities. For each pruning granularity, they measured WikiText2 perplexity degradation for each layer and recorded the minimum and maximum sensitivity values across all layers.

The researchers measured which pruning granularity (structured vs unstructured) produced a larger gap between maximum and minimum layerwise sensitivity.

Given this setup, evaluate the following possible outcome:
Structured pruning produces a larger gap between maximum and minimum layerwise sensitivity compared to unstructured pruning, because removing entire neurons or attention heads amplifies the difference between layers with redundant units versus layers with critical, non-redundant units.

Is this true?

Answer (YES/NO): YES